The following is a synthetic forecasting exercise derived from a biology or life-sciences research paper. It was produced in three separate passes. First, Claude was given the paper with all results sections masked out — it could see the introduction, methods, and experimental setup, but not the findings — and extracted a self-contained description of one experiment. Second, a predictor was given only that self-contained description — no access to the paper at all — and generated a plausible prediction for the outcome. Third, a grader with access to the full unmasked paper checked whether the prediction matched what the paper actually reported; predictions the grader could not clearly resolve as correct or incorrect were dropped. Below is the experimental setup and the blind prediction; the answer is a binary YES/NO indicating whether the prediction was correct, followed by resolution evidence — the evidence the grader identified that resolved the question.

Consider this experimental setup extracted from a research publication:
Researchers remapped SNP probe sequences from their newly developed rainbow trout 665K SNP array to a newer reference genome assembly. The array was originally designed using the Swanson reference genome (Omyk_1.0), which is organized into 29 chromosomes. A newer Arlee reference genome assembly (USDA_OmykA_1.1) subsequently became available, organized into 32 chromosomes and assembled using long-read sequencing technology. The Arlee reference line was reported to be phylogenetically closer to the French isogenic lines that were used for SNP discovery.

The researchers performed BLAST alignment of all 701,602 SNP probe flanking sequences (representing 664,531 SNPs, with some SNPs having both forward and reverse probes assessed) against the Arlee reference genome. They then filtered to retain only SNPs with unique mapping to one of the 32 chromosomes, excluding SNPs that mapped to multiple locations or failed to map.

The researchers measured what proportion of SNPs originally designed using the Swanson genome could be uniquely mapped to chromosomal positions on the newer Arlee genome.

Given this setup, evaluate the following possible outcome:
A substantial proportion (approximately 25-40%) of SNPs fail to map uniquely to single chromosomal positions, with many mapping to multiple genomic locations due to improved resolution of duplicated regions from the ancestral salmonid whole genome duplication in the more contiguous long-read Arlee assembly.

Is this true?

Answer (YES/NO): NO